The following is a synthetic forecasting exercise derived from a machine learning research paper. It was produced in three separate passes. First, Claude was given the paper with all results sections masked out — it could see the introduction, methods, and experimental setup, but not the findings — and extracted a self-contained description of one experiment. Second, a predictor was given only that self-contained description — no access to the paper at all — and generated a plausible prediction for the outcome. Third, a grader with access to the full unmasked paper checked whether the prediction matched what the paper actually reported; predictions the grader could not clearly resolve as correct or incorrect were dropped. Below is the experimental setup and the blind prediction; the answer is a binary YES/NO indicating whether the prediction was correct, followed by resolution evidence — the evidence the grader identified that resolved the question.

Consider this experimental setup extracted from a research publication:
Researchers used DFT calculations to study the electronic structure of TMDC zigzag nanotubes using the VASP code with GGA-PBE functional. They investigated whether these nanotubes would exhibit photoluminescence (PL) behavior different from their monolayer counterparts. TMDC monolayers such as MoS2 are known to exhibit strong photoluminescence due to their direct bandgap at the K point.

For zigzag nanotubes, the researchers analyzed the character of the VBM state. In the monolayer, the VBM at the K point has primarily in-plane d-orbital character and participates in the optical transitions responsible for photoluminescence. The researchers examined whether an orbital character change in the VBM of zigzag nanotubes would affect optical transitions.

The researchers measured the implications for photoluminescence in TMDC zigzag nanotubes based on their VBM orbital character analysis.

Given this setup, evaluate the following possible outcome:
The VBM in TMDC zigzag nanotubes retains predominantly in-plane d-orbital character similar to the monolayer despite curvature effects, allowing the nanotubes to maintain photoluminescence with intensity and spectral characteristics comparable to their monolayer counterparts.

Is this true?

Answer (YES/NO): NO